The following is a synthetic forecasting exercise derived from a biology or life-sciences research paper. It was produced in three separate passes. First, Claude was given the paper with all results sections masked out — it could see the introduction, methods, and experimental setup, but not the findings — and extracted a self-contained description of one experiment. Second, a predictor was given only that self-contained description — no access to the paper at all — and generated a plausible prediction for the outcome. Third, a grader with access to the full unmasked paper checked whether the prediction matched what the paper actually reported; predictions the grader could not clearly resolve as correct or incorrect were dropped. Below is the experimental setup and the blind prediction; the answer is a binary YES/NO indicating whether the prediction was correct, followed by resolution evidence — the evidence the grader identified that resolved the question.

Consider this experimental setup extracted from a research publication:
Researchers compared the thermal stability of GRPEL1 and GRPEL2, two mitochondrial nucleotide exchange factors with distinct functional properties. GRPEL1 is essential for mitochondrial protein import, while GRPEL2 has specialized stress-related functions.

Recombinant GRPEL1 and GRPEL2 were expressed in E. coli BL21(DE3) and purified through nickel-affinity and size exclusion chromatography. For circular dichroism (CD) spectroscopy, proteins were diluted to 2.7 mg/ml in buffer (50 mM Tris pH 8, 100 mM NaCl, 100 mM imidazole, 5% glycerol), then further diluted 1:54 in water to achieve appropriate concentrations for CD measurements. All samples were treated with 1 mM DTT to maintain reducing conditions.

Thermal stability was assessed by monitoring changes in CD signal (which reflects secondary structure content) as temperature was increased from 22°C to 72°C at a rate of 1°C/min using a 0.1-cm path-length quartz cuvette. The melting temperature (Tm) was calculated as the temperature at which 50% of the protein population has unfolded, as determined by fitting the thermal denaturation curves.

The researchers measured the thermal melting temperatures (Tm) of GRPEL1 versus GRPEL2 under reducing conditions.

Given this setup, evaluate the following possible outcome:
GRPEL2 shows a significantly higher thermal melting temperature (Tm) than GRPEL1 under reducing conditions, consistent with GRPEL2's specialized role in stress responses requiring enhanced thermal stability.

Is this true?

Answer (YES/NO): NO